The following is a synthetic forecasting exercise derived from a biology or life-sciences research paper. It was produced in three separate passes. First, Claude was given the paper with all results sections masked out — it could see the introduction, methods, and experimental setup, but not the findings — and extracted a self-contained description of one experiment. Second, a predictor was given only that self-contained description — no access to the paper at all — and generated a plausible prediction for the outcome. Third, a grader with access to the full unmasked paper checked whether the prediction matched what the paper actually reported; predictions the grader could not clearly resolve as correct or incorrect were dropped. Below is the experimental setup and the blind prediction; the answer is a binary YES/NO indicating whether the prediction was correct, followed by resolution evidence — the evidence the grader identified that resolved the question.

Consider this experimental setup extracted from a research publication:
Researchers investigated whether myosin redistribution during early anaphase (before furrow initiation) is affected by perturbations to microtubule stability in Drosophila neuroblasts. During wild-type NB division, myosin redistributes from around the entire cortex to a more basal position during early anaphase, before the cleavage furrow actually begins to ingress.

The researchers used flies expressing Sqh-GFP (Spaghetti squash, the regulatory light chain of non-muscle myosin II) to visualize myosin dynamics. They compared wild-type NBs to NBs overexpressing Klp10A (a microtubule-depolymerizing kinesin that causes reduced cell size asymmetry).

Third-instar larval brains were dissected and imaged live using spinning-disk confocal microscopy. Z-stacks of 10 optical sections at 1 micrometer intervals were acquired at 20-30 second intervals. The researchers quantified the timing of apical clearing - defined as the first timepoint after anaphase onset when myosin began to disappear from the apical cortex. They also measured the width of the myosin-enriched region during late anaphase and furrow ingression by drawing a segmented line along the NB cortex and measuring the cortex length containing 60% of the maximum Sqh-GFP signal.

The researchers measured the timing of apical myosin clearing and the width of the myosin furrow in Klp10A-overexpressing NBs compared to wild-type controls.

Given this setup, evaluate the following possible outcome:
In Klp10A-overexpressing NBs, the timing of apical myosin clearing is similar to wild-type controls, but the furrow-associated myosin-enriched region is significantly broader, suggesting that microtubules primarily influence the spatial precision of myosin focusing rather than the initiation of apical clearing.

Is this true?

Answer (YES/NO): YES